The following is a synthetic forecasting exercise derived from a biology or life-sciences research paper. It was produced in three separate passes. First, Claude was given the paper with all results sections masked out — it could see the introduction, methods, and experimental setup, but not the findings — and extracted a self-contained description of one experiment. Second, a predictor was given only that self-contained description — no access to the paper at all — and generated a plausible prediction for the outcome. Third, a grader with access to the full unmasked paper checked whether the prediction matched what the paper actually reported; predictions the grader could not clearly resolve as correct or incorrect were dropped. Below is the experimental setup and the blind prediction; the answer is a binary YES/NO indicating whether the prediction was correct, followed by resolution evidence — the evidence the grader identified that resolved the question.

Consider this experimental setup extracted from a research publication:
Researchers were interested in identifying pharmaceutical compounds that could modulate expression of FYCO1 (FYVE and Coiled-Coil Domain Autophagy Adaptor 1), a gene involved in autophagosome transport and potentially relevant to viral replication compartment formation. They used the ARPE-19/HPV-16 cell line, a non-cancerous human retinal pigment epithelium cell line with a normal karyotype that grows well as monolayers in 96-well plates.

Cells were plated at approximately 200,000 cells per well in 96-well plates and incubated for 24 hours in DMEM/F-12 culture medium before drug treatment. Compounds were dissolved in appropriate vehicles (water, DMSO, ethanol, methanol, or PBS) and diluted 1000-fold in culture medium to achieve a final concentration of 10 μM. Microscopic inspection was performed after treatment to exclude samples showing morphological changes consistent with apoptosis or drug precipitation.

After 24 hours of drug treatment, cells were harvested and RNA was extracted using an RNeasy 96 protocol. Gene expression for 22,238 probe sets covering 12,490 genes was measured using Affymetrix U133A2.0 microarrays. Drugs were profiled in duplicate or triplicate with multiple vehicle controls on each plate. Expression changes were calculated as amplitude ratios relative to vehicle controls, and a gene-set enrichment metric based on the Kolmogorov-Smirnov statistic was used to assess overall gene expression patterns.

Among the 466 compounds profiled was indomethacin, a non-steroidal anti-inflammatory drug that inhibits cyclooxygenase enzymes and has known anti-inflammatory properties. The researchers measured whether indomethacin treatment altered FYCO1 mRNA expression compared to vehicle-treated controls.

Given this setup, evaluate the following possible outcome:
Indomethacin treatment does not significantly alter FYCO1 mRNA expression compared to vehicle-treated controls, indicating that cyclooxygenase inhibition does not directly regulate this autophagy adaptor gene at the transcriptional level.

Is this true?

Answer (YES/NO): NO